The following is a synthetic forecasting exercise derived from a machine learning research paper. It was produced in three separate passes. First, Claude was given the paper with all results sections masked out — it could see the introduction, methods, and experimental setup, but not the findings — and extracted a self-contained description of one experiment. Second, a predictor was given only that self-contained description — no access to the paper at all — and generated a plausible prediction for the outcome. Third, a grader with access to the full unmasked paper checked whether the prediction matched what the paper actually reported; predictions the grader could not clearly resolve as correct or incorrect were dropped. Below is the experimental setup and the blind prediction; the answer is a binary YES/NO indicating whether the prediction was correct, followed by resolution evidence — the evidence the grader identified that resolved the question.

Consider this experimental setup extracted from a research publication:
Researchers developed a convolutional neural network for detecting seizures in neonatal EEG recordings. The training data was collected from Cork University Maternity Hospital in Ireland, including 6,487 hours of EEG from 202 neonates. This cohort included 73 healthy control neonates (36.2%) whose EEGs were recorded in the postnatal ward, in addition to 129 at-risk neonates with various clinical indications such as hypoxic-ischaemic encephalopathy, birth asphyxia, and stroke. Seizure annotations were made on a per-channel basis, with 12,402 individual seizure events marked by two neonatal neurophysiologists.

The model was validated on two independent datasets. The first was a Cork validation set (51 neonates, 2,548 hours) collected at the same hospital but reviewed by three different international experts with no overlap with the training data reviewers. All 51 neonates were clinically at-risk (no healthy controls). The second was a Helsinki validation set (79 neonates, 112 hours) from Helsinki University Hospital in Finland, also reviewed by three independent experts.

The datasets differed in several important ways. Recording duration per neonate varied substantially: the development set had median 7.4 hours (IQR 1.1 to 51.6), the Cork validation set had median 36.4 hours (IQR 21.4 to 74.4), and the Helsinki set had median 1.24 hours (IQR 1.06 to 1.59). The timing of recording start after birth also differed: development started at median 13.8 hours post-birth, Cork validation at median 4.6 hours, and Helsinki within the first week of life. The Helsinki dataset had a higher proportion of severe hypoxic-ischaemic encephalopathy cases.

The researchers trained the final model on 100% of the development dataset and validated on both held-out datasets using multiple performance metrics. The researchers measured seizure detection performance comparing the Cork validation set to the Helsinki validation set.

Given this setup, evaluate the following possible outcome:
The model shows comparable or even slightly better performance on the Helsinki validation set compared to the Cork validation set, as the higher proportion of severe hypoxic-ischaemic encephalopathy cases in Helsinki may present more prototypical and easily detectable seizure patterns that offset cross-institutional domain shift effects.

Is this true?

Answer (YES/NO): NO